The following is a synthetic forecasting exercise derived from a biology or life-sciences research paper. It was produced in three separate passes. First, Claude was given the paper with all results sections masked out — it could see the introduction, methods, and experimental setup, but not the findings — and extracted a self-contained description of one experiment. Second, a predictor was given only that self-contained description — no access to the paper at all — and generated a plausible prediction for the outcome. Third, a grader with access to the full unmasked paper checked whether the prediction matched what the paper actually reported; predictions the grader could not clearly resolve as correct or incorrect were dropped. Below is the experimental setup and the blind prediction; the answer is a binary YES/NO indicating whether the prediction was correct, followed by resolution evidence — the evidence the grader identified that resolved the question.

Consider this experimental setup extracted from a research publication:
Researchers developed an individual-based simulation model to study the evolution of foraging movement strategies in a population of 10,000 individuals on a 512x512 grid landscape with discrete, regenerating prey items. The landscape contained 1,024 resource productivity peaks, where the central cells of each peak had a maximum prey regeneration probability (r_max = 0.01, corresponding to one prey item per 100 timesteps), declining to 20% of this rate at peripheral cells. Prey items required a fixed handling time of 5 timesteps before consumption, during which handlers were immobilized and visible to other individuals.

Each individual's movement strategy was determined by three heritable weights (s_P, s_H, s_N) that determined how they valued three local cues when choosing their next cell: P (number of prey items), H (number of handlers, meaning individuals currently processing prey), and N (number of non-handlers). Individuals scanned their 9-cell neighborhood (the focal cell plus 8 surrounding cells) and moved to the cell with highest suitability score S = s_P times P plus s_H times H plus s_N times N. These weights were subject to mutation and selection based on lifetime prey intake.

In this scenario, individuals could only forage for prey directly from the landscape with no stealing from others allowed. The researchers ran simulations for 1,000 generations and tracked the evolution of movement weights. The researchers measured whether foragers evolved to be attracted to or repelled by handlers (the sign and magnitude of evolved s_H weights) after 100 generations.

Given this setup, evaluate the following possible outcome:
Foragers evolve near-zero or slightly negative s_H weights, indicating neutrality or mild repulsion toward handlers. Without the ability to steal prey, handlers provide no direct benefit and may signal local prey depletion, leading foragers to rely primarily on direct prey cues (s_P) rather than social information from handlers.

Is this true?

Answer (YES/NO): NO